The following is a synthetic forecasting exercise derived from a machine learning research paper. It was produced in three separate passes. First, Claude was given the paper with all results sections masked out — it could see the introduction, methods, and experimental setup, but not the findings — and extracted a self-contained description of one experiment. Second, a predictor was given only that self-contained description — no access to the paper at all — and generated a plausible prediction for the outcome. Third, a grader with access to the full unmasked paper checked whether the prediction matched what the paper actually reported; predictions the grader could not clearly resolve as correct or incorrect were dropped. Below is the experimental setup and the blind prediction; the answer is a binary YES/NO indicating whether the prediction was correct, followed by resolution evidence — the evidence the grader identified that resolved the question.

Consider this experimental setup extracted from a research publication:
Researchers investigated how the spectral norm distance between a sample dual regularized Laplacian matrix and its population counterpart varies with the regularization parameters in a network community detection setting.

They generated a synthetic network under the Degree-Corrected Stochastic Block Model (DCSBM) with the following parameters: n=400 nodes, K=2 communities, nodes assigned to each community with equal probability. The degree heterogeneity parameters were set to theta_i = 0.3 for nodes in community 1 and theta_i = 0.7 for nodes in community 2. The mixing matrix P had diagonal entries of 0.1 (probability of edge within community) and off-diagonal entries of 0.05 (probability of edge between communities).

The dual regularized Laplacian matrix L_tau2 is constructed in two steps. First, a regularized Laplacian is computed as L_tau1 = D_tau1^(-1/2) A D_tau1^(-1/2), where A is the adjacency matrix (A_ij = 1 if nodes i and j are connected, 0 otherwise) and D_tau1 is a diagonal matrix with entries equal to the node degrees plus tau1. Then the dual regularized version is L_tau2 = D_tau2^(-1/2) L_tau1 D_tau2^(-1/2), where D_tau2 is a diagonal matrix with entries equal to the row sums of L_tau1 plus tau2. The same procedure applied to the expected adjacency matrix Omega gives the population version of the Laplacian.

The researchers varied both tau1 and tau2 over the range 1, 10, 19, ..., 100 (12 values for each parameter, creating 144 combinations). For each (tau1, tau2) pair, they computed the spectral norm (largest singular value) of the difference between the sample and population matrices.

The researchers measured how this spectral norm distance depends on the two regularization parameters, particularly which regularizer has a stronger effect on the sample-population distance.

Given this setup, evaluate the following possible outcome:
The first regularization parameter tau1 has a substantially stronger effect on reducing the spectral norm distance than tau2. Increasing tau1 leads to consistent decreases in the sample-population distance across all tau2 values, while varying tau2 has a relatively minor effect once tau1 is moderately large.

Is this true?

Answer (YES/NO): YES